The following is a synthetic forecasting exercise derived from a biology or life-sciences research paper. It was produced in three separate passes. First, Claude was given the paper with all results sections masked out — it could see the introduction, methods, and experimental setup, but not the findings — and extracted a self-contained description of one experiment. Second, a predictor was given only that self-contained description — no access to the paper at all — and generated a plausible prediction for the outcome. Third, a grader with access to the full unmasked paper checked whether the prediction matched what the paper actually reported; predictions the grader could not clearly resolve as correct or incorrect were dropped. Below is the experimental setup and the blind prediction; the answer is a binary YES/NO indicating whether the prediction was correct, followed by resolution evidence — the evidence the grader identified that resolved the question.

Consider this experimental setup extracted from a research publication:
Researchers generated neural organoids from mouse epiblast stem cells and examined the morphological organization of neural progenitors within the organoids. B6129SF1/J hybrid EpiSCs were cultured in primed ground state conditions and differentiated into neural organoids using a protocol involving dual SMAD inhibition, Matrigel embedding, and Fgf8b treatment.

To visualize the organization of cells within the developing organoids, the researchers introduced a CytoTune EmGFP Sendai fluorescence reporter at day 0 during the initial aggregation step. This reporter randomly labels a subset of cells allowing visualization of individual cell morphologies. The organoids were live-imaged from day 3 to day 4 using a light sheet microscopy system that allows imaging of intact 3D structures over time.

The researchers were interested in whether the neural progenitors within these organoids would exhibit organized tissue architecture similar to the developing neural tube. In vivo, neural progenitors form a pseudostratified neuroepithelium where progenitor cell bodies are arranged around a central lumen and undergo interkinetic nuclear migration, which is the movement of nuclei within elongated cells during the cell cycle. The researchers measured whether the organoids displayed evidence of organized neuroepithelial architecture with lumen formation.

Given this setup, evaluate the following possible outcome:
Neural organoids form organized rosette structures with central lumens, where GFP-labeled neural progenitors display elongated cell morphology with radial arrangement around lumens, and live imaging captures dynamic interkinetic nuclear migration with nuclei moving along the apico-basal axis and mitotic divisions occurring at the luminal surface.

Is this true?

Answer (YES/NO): YES